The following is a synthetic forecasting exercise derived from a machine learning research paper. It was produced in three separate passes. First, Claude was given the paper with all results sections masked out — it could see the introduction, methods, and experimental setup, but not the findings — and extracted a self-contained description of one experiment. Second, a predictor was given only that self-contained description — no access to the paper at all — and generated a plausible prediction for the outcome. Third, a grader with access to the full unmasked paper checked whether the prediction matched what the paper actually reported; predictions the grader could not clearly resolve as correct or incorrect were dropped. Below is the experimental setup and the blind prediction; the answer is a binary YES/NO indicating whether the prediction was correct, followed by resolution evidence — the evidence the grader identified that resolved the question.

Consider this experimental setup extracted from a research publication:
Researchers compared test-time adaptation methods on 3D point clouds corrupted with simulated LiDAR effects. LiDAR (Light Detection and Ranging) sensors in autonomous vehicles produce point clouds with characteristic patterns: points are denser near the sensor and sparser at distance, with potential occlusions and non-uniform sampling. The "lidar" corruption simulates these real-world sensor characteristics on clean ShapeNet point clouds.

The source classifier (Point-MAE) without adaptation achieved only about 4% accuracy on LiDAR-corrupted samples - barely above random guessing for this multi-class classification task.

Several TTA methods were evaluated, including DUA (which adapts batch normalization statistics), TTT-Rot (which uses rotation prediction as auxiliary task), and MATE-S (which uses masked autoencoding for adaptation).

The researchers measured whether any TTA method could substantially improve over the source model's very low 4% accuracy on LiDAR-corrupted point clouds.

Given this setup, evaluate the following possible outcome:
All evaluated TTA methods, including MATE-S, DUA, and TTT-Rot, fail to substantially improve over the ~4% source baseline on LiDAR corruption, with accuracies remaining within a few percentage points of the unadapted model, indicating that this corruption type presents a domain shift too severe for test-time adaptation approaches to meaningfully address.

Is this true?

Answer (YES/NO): NO